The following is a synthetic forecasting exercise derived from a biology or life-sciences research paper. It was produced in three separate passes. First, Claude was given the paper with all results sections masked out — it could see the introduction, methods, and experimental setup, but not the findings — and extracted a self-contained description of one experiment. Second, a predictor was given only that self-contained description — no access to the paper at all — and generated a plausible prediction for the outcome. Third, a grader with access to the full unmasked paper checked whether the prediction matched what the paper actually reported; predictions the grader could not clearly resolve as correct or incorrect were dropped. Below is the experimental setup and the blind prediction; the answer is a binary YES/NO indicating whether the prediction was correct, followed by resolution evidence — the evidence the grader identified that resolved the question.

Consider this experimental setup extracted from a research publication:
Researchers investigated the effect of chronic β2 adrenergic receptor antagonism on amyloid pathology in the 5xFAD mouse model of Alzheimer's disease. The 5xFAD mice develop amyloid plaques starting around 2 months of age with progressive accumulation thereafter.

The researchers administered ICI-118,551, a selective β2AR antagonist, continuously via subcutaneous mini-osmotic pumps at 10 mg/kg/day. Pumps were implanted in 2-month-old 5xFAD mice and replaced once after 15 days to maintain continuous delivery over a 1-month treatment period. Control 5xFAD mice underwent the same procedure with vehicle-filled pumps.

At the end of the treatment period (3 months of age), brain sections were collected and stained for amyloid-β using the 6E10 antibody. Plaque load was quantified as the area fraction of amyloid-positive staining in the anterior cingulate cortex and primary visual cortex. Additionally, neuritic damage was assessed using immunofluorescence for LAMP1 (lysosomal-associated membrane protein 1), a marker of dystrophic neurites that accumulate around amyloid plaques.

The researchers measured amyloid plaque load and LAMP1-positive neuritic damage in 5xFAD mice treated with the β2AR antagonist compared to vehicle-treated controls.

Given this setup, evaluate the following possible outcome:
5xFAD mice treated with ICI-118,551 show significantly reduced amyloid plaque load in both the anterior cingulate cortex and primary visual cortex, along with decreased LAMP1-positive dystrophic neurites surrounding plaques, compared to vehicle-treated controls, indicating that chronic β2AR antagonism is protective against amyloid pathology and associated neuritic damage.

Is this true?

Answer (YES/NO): NO